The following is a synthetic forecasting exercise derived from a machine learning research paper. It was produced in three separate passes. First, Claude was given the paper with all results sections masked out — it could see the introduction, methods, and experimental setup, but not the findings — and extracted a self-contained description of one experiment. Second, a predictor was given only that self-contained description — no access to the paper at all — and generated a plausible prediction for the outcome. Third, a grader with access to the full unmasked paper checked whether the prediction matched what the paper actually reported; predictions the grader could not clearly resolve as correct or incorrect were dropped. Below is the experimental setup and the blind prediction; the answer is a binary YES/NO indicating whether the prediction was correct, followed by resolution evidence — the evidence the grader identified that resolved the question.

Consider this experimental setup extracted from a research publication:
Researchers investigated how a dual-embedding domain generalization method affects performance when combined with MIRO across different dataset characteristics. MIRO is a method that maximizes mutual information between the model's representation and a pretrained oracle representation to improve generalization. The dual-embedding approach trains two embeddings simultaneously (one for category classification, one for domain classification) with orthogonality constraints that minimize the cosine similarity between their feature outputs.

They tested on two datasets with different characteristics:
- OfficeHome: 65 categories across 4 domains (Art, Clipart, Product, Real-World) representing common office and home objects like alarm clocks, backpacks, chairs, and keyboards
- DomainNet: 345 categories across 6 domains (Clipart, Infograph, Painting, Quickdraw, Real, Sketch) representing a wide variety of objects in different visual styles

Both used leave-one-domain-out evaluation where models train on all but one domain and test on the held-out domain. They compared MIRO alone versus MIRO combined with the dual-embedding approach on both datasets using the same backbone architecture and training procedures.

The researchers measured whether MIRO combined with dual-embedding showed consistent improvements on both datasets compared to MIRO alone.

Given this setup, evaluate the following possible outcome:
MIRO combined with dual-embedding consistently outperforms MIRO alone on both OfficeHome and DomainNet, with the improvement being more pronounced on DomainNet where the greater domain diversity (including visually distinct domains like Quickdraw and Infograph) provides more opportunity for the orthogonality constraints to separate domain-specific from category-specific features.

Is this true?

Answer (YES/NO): NO